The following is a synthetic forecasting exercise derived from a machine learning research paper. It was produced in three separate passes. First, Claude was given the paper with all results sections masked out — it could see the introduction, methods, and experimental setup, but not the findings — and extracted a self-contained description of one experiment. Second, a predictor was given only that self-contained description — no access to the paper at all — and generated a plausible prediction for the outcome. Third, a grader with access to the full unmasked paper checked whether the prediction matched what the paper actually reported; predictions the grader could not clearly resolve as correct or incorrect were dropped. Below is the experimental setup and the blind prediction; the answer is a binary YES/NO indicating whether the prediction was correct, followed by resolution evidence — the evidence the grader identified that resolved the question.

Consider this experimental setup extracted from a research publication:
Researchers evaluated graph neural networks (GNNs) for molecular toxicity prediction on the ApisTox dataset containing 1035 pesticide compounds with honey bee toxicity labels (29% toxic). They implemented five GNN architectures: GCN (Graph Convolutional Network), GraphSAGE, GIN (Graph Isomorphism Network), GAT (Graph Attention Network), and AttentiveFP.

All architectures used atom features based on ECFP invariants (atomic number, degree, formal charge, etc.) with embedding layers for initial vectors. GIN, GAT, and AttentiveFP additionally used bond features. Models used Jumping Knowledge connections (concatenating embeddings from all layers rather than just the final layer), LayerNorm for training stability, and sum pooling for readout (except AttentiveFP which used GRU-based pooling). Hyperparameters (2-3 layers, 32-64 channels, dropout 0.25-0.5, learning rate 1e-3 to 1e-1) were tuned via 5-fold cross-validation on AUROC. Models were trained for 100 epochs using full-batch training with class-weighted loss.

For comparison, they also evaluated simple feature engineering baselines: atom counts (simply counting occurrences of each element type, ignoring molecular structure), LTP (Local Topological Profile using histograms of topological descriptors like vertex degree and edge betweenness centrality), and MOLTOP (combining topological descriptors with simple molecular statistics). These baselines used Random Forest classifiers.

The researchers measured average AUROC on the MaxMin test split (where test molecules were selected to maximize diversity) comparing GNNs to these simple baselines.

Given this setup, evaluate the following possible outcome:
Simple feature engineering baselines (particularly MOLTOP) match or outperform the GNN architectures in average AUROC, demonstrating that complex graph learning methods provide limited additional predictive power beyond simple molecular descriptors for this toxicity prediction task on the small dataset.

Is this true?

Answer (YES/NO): YES